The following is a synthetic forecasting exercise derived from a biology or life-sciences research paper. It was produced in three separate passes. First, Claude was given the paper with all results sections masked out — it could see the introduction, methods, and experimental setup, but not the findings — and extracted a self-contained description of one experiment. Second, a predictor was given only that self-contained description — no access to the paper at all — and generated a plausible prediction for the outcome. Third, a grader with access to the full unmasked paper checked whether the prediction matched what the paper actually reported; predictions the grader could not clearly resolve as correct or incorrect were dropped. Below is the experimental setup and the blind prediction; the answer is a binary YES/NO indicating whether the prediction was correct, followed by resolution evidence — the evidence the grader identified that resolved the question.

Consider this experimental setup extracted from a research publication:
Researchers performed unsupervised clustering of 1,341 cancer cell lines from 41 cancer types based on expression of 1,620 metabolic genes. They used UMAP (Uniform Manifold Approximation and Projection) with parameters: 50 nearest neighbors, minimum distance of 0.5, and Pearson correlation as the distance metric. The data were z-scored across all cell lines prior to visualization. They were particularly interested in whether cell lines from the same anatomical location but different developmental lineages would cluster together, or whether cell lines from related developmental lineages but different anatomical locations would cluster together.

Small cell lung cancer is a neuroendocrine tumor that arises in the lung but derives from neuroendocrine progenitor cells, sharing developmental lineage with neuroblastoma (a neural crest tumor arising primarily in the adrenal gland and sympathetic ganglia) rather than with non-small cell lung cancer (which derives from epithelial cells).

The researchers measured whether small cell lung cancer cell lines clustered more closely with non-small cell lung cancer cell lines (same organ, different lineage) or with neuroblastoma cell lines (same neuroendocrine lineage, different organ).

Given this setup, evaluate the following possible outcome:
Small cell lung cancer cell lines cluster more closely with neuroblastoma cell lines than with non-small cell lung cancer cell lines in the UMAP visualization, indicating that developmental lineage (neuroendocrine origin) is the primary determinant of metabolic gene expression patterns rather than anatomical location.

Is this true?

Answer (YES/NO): YES